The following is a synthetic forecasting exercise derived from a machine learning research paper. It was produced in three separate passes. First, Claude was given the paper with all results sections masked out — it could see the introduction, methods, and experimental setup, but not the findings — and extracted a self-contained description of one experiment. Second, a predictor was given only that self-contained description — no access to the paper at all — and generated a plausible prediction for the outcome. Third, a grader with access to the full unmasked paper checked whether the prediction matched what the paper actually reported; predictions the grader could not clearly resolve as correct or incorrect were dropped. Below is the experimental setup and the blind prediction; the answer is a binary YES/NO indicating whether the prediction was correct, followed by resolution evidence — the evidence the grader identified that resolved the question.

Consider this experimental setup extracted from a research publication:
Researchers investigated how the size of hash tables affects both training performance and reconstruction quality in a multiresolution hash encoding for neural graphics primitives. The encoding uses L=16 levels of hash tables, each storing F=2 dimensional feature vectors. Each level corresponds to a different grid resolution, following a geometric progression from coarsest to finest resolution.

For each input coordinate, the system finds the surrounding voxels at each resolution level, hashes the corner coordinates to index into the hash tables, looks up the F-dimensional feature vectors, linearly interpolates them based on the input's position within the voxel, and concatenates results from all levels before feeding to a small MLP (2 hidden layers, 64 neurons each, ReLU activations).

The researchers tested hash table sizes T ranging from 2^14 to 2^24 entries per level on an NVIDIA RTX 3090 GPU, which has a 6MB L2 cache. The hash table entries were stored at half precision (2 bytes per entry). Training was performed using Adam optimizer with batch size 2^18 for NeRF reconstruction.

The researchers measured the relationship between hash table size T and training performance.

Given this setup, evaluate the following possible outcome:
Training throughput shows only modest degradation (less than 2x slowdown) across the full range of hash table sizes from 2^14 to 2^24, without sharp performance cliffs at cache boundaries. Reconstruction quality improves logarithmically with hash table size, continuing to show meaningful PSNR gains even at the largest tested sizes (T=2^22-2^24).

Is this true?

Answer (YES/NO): NO